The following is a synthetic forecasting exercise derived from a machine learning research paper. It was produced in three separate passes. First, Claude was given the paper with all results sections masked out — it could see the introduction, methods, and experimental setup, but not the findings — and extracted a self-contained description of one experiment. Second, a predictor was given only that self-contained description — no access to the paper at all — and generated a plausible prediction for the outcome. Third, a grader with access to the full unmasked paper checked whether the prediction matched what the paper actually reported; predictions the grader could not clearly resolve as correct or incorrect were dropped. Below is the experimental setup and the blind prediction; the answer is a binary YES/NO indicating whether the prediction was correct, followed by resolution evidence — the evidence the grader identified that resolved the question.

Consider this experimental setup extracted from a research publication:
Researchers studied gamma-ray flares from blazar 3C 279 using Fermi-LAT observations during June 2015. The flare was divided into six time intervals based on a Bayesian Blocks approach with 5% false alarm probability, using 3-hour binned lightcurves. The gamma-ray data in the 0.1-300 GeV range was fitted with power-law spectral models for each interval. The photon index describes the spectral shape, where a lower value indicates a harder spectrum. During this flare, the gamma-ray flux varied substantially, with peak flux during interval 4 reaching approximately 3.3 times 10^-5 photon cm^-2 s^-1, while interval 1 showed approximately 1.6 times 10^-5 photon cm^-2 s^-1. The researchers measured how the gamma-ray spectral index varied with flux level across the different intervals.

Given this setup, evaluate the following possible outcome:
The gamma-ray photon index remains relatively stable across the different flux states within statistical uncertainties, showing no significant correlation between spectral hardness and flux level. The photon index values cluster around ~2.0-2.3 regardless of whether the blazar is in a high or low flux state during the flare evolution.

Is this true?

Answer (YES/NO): NO